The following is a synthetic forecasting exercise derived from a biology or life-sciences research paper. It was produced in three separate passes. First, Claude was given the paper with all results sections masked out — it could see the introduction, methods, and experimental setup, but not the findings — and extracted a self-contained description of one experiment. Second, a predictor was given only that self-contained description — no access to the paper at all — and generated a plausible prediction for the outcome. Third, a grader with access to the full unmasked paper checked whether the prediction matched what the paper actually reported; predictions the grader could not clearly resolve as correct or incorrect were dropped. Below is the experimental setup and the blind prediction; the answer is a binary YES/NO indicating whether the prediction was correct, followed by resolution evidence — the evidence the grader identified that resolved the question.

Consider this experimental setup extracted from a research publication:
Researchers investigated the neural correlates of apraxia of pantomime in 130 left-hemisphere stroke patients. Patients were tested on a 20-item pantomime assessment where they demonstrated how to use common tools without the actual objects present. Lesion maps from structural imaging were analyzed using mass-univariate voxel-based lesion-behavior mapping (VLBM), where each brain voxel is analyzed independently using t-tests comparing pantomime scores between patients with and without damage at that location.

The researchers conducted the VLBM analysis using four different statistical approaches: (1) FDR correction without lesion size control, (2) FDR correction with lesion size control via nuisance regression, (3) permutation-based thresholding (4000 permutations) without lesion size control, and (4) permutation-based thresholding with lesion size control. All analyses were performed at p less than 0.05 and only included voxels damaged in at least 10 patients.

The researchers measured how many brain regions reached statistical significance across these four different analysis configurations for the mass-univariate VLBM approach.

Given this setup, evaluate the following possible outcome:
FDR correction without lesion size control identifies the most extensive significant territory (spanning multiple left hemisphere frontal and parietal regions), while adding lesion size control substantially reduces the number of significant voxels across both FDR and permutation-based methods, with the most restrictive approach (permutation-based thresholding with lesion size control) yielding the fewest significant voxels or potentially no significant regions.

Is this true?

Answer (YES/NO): NO